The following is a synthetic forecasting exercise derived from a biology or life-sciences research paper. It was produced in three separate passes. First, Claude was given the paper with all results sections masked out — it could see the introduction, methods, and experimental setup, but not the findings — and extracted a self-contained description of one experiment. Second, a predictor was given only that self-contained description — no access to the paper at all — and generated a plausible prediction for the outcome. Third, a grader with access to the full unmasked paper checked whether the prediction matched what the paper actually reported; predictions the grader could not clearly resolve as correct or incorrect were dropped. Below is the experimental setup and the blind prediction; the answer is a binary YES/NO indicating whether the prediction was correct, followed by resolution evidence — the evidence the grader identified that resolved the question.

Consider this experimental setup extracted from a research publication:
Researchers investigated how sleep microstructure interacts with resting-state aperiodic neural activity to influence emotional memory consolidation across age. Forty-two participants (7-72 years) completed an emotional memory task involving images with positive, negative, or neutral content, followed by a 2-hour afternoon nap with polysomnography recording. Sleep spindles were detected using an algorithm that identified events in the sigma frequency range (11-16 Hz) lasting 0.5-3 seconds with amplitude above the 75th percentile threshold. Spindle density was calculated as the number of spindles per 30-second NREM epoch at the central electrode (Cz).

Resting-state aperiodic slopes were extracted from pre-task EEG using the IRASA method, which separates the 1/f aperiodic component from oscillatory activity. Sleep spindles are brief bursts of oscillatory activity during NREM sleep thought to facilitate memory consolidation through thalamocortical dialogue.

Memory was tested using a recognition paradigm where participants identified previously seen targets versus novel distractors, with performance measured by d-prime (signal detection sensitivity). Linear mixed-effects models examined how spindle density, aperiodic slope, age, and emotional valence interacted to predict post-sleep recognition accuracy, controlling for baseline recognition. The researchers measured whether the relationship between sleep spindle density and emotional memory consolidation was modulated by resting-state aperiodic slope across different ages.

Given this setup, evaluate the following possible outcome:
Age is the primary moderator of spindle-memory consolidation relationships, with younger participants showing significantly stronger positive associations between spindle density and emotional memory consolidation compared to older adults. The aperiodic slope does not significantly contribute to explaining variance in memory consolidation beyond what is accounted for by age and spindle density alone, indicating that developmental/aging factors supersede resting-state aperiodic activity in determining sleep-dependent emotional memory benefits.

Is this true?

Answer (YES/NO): NO